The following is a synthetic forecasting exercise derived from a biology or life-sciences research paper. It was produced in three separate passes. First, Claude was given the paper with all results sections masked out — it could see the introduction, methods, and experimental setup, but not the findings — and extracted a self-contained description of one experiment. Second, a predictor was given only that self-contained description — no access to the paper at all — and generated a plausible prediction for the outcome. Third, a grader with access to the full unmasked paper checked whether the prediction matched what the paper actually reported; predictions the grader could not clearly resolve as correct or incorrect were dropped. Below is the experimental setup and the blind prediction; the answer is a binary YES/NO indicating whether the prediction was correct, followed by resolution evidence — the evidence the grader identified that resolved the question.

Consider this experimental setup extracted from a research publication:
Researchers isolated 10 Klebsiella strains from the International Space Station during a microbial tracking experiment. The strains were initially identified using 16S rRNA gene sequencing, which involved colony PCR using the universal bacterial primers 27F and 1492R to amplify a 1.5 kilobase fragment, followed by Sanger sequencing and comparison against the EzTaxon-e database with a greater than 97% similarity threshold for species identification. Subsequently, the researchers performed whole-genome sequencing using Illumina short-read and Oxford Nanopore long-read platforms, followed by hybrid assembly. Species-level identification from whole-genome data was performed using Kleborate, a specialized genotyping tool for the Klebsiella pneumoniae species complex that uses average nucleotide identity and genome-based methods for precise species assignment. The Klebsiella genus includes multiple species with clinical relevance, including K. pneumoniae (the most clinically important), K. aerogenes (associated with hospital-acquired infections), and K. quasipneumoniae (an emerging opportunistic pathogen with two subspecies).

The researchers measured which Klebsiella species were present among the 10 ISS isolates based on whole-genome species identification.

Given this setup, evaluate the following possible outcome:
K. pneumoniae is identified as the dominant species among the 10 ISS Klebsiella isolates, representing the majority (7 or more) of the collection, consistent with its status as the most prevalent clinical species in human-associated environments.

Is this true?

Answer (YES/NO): NO